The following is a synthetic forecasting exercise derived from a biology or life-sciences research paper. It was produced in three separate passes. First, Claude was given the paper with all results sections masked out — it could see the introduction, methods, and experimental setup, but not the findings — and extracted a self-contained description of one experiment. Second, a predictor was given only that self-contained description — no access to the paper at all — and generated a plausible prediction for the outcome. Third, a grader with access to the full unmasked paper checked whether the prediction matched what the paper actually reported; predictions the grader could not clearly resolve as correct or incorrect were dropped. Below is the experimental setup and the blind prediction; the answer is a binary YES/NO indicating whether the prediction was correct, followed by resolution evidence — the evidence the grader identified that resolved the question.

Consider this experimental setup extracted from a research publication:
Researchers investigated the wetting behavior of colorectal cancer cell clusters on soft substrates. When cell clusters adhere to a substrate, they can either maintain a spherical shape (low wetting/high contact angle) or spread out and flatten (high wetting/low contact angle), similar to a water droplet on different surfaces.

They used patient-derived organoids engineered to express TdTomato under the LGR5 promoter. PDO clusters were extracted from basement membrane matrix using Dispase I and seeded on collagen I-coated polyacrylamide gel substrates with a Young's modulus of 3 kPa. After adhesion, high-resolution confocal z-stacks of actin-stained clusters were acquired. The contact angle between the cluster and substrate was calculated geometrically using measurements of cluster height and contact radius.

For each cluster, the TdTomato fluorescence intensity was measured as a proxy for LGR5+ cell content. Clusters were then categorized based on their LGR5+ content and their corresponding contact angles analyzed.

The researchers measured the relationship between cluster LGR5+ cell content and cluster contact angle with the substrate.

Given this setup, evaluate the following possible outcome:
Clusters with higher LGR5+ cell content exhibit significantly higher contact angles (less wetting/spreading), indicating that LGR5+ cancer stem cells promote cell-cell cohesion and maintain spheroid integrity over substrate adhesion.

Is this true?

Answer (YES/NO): NO